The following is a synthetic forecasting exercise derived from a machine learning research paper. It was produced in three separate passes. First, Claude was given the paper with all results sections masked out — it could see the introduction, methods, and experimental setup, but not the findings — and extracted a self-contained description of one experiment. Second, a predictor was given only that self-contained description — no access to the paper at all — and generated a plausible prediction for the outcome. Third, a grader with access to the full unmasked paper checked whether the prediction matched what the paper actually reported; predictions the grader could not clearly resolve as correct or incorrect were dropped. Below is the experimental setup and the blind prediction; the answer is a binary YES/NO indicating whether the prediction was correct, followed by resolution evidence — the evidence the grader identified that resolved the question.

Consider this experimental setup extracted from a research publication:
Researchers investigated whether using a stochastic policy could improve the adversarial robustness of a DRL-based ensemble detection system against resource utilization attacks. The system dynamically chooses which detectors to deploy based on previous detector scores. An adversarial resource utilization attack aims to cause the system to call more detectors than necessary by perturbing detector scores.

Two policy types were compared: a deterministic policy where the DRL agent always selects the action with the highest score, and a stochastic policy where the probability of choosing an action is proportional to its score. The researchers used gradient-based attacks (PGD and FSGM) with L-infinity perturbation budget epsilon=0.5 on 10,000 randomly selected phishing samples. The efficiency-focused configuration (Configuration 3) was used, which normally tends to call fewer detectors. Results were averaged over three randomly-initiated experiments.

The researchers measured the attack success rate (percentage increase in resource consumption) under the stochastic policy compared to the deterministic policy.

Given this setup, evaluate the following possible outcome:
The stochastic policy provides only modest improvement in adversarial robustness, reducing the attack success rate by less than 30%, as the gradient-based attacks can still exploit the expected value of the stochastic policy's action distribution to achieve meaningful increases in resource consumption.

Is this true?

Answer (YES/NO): NO